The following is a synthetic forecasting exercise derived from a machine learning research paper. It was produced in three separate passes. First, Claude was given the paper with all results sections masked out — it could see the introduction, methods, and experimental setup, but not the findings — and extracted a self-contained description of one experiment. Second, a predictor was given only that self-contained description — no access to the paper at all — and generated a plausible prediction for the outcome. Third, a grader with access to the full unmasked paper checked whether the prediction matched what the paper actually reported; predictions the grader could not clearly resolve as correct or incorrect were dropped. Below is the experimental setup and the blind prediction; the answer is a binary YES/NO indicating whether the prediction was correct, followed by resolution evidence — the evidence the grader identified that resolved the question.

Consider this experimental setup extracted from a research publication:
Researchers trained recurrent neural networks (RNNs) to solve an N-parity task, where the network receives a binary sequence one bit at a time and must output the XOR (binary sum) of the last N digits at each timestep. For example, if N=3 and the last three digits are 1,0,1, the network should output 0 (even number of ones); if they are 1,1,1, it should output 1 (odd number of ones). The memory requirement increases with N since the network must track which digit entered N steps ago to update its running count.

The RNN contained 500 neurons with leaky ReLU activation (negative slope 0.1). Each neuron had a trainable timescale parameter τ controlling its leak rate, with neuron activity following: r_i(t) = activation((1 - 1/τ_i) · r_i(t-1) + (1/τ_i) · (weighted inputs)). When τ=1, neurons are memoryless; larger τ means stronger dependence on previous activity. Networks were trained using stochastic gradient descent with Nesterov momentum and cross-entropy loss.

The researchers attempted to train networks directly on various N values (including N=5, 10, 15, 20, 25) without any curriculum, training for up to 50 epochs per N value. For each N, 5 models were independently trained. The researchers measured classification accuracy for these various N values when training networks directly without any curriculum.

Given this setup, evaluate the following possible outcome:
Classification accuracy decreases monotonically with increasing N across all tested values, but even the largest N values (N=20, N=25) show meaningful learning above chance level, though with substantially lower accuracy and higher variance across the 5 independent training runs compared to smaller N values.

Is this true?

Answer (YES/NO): NO